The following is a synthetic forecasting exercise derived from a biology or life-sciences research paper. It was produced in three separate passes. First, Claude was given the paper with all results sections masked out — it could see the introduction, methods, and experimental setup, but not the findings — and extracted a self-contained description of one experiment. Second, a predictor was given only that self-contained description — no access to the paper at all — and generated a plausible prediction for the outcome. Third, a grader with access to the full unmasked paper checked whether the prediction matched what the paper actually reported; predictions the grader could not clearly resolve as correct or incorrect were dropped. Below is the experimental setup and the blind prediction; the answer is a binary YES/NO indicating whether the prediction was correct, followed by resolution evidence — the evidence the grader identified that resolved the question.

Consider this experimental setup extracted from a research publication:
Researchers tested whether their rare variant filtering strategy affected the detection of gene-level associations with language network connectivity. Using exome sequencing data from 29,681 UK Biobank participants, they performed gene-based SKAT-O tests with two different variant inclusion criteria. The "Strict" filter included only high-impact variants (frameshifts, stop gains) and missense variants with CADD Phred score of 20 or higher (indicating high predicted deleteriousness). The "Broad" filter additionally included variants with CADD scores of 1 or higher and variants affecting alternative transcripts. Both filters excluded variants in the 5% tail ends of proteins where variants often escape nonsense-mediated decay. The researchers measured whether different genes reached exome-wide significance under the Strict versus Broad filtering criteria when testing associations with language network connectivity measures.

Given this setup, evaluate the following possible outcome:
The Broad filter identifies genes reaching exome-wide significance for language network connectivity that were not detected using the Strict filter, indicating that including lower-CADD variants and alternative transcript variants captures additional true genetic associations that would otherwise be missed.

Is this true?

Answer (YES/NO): YES